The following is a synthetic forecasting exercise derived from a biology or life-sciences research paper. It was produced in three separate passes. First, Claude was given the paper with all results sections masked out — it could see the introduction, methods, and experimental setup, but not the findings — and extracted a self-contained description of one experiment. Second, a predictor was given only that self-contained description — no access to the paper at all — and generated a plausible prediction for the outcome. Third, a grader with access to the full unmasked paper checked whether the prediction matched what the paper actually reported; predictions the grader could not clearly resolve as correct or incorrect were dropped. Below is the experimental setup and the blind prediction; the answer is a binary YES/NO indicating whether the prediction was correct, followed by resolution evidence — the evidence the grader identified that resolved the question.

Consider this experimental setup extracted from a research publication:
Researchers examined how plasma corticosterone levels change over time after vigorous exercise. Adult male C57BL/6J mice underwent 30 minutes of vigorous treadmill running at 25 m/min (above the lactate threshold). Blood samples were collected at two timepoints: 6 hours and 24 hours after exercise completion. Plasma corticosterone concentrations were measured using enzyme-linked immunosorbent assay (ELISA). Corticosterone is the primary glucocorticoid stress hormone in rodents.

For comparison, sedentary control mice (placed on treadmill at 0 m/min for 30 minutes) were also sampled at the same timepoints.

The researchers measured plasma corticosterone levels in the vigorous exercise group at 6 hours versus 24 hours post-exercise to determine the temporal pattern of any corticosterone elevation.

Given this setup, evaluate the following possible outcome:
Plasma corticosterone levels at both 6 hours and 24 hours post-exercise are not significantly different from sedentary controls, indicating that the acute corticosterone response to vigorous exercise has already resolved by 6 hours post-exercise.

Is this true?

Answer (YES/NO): YES